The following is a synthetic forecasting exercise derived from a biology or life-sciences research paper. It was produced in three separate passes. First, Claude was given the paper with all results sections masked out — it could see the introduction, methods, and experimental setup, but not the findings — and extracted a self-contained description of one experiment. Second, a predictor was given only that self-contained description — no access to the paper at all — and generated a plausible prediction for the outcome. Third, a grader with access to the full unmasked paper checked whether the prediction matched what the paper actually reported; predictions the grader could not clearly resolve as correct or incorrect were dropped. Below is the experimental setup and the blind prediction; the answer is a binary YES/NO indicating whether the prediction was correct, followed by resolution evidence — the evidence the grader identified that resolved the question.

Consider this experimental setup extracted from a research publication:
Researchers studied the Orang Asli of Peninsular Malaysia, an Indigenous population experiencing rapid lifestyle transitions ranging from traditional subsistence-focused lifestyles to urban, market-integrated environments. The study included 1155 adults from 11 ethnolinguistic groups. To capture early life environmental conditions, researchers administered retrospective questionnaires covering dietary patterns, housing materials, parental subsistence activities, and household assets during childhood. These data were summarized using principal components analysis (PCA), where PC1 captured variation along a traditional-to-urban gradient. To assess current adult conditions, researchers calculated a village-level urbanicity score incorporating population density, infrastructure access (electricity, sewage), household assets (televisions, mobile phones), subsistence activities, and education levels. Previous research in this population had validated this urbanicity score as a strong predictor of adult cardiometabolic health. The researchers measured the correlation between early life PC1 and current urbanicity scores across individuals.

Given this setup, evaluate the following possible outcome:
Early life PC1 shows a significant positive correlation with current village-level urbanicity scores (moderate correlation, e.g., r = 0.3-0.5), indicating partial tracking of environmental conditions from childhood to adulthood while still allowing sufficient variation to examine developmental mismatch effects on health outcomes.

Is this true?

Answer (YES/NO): YES